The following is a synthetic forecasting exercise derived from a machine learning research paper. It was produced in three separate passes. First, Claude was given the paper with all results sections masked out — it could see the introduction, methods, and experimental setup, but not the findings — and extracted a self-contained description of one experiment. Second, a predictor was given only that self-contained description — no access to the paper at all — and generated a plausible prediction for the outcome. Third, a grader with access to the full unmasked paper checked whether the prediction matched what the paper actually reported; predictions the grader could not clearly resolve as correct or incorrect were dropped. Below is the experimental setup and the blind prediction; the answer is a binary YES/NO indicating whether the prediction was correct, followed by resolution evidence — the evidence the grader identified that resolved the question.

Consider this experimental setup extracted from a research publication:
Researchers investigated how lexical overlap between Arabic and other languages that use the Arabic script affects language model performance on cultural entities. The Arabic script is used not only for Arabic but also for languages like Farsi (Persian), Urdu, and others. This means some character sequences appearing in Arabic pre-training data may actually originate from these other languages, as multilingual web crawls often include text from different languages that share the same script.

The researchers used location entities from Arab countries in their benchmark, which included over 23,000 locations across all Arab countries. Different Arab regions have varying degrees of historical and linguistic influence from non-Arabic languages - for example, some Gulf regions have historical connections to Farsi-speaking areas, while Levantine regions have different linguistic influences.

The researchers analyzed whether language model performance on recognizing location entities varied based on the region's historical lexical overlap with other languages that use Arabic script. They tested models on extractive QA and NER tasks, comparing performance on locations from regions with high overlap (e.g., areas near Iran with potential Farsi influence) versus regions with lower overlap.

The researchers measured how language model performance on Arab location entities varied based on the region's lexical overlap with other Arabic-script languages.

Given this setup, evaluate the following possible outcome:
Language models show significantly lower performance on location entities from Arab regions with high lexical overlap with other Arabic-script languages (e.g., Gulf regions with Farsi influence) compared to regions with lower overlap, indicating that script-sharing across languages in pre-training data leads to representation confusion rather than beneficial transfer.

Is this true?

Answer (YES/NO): YES